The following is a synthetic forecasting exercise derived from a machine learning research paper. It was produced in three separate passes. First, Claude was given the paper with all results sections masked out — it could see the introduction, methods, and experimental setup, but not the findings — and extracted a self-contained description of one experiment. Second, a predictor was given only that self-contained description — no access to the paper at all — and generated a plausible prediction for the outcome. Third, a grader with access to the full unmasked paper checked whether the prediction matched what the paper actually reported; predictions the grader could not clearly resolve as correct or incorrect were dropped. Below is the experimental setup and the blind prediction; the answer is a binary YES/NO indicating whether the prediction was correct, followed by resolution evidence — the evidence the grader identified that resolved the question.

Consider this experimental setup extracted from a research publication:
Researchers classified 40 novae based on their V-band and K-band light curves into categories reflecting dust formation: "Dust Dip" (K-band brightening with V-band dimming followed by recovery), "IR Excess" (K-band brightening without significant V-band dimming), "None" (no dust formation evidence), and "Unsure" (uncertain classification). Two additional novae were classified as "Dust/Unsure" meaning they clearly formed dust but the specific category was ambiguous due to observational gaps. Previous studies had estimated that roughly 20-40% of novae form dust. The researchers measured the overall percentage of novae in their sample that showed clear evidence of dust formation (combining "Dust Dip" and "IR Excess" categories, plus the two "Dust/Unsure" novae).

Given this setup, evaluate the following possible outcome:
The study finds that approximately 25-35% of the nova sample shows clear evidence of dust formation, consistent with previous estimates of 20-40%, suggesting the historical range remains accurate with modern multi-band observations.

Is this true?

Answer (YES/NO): NO